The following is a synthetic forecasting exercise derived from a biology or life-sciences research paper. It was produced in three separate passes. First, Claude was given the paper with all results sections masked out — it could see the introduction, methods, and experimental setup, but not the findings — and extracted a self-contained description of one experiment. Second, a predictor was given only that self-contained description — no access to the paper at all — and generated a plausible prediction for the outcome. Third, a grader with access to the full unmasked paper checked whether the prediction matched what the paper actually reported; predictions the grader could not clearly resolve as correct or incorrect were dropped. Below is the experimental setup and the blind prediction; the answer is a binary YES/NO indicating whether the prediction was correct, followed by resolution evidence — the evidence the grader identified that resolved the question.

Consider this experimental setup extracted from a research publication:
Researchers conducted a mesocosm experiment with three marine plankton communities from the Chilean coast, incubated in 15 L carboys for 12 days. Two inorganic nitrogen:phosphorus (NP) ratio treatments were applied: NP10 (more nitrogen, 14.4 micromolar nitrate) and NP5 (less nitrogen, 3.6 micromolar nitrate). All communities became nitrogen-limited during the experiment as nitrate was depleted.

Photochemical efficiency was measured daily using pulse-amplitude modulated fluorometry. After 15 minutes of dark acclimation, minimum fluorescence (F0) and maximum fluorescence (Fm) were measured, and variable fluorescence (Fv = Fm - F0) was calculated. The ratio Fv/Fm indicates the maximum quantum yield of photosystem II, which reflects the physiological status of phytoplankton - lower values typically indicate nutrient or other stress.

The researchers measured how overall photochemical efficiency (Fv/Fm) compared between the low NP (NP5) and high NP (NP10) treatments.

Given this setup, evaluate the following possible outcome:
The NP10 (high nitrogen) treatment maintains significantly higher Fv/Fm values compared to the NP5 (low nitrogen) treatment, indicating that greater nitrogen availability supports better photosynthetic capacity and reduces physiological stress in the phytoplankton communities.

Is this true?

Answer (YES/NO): NO